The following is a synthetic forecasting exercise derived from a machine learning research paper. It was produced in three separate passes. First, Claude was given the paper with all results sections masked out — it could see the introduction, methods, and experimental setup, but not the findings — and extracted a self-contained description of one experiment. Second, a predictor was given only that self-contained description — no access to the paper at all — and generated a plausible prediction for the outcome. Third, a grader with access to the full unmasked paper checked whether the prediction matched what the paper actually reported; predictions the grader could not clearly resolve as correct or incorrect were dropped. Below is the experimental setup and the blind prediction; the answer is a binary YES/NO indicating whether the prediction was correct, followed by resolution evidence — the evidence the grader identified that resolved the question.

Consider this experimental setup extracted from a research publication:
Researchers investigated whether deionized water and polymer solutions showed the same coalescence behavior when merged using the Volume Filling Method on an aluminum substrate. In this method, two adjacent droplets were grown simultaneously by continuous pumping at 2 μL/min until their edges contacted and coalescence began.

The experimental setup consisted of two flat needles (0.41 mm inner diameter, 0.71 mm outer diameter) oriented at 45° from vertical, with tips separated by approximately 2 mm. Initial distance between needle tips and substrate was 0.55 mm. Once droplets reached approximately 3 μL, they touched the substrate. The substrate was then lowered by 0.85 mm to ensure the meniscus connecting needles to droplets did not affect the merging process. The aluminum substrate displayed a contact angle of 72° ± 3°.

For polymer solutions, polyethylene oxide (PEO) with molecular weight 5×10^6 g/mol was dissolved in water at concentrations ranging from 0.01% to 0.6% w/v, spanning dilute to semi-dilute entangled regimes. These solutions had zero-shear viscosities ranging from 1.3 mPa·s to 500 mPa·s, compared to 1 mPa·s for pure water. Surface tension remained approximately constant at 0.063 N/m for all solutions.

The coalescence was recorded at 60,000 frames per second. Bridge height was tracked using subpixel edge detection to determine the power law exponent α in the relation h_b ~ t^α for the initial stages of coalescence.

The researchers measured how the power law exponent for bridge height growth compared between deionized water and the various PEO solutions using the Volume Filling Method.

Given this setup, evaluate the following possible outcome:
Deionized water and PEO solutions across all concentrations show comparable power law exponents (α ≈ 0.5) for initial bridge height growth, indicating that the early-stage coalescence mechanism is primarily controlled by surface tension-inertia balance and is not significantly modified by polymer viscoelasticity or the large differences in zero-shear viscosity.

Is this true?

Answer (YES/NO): NO